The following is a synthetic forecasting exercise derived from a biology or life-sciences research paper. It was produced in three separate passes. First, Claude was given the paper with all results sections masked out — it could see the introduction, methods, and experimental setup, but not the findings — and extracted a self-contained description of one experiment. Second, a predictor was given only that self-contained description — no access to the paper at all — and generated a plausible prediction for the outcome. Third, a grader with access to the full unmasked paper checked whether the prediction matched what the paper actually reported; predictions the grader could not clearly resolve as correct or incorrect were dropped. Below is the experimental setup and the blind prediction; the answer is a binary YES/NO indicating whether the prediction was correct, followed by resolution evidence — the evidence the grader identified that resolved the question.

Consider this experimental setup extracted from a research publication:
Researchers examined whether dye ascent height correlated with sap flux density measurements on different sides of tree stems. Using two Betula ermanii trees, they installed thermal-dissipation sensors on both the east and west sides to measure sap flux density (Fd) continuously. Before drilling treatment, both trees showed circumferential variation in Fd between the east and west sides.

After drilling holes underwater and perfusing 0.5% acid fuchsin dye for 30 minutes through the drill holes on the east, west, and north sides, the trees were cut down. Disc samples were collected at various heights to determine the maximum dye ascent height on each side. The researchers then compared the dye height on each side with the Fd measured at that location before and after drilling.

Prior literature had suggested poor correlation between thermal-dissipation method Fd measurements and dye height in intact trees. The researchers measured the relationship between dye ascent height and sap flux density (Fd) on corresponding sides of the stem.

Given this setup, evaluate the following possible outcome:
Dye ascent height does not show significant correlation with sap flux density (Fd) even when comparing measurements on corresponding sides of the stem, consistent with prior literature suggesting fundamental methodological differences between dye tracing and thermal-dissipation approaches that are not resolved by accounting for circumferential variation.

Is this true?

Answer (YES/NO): NO